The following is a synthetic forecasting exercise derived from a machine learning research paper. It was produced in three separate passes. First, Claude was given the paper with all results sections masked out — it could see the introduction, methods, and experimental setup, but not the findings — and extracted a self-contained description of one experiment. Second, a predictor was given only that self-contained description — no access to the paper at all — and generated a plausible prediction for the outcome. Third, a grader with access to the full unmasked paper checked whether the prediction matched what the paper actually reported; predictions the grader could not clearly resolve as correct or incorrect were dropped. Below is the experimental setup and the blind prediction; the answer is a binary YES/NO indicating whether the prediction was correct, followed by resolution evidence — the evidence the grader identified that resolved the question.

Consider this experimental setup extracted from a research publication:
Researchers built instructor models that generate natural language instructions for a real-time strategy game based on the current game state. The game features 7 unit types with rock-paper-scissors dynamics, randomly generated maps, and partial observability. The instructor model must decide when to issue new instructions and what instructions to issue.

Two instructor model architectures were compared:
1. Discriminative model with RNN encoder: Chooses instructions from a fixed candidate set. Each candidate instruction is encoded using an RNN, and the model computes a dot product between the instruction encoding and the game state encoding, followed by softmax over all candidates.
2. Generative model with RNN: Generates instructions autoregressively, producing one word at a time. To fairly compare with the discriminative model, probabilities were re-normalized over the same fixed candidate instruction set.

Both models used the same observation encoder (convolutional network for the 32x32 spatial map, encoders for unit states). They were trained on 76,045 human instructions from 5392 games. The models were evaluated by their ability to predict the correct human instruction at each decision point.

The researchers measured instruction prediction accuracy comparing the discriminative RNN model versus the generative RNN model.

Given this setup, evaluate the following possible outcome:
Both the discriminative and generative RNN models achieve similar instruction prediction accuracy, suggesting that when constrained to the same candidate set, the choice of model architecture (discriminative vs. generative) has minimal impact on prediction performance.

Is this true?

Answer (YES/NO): NO